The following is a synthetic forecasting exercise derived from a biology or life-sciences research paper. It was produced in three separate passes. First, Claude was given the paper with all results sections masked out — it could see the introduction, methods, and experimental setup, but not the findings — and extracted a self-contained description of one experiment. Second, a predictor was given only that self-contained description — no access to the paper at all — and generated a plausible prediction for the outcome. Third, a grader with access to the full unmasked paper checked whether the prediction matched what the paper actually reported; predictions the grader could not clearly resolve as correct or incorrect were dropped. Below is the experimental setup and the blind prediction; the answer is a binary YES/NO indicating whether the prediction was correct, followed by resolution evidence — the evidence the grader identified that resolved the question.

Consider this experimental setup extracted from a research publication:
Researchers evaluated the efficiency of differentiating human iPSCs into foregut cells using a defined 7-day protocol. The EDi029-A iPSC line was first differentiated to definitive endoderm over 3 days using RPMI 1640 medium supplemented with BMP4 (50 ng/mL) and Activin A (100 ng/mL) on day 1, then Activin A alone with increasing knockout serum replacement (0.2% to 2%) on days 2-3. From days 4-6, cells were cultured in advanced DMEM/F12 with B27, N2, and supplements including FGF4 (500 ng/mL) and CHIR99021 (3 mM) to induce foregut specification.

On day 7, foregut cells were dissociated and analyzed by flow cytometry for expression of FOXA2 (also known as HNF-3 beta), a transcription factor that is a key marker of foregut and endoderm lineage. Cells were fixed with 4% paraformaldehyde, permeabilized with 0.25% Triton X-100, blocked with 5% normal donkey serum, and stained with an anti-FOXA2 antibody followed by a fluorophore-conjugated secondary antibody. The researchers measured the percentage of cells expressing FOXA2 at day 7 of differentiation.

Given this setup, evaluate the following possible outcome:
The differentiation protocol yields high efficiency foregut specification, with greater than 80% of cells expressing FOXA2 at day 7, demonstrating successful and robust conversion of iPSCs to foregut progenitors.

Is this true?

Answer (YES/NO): YES